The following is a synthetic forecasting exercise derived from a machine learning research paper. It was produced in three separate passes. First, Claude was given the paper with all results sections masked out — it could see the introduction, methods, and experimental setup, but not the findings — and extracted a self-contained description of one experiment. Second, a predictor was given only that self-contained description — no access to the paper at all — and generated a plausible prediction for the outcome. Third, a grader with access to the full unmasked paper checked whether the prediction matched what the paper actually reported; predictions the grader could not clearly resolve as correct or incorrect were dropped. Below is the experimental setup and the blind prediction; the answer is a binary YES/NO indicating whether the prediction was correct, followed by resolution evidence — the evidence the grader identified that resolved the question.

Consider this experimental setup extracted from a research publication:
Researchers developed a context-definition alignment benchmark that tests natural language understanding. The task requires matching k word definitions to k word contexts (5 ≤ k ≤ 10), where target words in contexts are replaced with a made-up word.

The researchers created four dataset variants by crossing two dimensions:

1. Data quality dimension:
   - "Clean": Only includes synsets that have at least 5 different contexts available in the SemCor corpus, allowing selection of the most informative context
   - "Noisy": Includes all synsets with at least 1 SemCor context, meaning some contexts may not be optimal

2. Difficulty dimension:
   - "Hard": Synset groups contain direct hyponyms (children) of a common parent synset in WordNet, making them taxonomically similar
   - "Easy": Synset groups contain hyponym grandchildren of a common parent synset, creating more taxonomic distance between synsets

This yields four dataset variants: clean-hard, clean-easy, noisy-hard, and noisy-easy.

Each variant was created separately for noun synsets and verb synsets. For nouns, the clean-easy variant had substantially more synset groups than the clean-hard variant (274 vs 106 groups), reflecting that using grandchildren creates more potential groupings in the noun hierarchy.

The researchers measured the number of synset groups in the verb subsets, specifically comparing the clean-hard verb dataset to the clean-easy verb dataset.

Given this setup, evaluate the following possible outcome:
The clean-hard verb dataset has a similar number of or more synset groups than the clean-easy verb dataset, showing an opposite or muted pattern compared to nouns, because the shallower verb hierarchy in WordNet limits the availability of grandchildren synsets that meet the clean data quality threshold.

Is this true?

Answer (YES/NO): YES